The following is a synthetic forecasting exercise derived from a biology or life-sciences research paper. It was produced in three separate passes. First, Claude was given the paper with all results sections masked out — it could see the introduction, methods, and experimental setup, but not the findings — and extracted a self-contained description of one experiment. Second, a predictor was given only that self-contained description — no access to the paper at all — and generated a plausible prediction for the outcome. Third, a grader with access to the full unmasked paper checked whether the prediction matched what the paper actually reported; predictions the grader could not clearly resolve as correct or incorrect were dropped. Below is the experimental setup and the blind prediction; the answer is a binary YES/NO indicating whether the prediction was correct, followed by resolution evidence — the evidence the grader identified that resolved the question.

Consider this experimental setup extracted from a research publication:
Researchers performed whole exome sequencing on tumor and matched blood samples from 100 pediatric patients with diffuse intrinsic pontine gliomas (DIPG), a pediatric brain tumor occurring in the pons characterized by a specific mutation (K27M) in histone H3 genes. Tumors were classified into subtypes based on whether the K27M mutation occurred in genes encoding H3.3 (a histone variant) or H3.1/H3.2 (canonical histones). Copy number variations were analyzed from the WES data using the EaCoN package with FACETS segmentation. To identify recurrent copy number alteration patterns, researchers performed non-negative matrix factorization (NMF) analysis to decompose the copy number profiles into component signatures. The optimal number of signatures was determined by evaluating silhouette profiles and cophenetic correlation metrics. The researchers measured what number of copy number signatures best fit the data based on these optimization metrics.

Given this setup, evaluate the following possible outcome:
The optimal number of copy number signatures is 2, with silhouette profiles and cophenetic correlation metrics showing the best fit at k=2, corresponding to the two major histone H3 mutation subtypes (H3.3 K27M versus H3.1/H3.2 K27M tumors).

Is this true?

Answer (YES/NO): NO